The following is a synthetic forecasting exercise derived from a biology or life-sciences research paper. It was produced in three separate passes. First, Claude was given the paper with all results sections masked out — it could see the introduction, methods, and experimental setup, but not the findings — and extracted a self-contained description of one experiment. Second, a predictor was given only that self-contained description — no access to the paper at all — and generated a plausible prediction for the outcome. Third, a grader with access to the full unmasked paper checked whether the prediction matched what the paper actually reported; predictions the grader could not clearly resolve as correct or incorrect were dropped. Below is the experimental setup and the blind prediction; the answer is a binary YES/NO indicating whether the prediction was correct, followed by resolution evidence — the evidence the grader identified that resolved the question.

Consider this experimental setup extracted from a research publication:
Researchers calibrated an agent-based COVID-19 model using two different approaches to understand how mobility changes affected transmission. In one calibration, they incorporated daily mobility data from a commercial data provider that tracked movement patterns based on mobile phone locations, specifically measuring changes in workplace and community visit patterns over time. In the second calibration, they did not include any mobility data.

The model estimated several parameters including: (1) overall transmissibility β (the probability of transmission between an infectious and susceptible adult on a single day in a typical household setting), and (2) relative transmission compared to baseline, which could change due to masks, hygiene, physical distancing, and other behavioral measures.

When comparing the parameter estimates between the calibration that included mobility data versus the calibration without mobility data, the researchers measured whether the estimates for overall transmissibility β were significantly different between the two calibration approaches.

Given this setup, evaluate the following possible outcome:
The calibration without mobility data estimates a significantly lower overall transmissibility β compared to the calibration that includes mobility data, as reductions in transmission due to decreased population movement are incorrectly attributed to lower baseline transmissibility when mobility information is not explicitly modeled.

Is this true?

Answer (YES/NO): NO